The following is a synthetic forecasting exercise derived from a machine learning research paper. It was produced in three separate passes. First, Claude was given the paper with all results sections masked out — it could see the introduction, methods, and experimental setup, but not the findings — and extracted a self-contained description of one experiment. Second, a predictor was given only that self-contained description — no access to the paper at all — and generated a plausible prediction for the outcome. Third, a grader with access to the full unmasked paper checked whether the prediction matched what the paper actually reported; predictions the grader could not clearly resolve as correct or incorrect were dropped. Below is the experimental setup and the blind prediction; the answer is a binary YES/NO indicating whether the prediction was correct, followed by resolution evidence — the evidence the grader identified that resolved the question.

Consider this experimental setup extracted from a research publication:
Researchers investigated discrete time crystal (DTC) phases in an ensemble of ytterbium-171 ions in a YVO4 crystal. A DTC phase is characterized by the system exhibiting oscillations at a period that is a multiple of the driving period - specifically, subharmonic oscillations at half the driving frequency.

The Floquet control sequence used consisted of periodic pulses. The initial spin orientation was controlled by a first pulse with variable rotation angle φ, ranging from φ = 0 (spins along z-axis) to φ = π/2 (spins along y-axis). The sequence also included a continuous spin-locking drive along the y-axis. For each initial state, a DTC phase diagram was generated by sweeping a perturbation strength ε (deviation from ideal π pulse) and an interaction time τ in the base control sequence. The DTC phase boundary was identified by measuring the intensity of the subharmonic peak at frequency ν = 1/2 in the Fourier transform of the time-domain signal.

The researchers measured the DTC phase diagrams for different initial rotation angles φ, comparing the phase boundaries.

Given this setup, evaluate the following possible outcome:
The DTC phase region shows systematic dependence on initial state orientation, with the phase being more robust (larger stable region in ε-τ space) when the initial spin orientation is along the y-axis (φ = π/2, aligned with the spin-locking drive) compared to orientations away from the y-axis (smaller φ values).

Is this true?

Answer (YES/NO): YES